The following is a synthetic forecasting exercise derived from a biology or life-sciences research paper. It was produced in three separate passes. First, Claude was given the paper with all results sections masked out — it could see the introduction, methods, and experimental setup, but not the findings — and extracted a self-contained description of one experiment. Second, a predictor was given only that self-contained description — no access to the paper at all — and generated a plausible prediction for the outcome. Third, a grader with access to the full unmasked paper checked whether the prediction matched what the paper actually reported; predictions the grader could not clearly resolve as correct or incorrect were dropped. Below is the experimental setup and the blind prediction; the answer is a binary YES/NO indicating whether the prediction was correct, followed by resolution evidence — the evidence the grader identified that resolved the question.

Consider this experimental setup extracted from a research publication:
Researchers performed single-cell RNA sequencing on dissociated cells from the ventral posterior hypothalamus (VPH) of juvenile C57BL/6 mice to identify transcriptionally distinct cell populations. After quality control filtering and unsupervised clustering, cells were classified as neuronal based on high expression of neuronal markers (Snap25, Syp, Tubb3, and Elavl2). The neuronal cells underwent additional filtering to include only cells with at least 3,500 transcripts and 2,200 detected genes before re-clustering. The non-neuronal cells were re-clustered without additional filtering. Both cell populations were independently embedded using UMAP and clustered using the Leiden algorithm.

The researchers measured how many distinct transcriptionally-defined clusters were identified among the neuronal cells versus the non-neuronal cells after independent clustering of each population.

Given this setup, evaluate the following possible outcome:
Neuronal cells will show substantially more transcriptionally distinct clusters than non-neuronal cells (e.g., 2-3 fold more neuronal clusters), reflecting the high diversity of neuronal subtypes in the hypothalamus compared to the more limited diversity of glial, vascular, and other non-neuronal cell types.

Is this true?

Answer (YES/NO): NO